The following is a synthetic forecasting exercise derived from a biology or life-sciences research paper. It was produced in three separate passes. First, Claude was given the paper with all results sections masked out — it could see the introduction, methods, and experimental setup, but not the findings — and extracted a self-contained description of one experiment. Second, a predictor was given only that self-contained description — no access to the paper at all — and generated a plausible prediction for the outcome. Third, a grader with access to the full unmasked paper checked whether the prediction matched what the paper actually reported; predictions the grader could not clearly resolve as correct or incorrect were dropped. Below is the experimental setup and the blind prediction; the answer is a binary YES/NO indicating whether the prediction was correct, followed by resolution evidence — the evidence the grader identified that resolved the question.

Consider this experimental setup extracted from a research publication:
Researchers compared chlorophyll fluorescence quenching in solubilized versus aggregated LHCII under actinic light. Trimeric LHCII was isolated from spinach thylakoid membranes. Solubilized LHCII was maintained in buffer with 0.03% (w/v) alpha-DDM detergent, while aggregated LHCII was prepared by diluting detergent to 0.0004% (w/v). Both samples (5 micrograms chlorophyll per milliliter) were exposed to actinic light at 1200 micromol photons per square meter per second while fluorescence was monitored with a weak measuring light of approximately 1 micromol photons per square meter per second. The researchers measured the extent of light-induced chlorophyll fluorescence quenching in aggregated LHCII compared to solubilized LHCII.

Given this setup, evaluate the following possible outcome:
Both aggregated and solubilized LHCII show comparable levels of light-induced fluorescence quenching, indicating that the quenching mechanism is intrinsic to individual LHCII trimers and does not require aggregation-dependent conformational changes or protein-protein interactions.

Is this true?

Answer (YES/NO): NO